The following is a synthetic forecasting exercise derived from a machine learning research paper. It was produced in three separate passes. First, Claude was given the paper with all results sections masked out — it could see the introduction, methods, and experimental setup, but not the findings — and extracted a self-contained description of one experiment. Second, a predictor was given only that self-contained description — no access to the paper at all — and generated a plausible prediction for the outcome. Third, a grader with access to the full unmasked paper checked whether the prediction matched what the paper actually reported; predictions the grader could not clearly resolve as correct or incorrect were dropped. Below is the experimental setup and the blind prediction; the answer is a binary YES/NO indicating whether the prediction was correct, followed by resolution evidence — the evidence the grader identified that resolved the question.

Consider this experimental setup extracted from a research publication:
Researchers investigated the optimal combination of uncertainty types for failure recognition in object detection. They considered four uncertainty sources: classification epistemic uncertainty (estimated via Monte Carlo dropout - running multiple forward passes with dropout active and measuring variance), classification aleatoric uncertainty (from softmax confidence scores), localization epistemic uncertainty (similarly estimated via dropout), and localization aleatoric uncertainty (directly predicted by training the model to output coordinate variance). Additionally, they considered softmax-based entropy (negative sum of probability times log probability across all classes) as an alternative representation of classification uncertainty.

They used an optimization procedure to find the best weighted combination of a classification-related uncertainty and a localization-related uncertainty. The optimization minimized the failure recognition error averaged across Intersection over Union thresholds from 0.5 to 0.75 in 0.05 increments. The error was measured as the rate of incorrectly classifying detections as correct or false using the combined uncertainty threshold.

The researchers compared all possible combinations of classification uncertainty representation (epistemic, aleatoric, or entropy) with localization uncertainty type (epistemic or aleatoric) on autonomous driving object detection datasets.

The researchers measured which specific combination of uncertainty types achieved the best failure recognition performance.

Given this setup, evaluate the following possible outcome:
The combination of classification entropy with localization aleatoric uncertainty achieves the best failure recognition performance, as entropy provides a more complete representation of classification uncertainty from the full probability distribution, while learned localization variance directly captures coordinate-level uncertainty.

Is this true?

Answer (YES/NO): YES